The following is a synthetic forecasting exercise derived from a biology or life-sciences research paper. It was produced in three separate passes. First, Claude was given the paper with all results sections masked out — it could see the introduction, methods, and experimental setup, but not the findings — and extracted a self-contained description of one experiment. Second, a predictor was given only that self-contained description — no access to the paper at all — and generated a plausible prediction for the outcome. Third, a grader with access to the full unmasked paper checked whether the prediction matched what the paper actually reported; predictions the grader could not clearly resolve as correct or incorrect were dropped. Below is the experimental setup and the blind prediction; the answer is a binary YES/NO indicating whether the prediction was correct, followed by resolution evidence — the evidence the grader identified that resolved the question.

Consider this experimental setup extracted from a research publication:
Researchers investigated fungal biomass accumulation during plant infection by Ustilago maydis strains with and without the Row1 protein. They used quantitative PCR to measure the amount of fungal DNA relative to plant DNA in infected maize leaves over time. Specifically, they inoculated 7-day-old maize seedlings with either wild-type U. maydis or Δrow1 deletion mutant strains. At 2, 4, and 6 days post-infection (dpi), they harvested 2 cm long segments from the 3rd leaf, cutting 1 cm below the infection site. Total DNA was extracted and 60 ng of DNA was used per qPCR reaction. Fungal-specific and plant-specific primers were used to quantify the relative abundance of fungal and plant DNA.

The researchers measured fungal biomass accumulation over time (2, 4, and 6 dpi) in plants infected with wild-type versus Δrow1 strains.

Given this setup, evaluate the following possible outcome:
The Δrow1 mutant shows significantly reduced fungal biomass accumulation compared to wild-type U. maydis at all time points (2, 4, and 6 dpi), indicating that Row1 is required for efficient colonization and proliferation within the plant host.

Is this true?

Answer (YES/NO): YES